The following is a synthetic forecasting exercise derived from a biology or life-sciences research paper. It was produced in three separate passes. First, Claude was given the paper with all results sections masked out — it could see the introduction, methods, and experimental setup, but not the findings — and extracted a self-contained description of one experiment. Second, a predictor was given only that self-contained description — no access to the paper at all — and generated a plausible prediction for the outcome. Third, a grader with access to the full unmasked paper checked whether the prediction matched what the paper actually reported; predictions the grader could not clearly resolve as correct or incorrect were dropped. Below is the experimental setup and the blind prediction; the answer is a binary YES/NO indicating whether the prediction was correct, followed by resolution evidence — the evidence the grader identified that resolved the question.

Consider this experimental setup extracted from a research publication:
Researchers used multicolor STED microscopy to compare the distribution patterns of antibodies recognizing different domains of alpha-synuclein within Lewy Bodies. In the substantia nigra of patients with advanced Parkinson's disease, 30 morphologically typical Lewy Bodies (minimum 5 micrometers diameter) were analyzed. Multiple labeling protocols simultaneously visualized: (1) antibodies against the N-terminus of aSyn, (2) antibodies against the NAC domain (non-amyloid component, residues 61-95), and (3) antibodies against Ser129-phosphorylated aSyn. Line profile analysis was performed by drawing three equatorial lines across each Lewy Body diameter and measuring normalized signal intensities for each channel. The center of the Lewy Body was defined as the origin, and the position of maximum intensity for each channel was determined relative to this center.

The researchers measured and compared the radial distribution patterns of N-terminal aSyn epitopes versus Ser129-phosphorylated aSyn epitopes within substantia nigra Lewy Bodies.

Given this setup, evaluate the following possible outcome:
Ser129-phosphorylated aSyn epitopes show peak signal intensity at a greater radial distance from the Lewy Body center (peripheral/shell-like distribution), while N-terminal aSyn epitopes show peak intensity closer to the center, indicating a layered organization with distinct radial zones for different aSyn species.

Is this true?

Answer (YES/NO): YES